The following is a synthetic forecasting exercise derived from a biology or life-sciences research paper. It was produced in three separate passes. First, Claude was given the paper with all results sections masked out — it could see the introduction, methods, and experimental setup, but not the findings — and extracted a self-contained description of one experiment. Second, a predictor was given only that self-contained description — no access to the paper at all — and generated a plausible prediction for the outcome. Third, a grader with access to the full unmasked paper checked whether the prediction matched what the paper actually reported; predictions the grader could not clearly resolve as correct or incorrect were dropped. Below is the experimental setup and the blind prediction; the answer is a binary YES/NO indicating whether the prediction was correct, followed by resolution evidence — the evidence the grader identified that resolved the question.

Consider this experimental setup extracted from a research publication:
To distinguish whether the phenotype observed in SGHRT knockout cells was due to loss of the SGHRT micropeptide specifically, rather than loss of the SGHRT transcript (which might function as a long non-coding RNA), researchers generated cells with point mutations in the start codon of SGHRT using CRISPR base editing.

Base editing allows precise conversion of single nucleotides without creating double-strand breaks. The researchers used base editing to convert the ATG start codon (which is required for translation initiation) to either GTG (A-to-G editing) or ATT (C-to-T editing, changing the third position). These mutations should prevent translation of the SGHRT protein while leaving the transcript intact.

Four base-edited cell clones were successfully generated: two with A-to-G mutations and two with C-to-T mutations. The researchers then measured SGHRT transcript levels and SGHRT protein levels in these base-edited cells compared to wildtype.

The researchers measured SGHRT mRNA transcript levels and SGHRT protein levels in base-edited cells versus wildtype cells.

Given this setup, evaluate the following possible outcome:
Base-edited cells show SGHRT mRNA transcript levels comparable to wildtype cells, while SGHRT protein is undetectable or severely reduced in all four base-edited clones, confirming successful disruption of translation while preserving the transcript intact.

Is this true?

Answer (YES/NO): YES